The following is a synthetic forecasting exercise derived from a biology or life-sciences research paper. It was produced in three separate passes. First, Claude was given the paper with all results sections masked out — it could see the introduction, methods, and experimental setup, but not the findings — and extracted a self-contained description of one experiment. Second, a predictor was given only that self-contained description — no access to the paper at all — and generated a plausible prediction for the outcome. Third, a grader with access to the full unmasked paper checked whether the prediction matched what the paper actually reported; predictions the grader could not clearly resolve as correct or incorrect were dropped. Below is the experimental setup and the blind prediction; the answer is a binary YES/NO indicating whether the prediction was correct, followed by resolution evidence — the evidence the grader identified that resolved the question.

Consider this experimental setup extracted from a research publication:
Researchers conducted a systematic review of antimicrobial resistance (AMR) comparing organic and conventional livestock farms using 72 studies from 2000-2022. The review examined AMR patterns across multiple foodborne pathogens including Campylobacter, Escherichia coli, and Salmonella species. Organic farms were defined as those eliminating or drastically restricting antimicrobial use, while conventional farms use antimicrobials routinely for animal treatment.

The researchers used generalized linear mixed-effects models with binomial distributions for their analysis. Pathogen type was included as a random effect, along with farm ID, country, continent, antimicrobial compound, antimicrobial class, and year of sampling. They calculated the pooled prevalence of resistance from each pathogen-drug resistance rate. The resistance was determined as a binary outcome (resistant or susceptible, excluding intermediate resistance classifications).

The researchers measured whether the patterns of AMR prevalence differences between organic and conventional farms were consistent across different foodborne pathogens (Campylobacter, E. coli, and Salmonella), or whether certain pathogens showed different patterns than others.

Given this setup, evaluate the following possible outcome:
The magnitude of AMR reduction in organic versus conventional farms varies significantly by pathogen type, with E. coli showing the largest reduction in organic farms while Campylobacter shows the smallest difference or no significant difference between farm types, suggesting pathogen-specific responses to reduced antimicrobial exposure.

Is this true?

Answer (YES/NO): NO